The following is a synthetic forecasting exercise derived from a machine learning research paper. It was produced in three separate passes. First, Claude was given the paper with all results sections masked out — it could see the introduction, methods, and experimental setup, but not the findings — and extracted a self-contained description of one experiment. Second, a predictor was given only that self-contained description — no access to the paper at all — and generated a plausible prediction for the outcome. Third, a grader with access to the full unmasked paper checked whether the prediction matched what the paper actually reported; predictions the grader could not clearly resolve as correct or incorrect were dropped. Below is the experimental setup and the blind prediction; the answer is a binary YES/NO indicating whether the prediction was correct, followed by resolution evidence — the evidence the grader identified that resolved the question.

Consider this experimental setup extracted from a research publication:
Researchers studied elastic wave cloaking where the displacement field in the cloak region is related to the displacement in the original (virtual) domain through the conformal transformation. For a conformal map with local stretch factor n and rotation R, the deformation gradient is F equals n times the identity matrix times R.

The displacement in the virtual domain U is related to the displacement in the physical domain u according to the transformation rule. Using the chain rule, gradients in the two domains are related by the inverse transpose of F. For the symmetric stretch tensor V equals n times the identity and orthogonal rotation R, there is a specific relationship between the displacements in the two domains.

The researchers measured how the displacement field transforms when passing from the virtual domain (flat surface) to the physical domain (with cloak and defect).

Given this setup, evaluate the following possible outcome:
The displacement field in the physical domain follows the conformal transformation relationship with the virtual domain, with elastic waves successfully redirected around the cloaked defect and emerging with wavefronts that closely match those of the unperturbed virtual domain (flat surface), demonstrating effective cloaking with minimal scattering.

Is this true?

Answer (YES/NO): YES